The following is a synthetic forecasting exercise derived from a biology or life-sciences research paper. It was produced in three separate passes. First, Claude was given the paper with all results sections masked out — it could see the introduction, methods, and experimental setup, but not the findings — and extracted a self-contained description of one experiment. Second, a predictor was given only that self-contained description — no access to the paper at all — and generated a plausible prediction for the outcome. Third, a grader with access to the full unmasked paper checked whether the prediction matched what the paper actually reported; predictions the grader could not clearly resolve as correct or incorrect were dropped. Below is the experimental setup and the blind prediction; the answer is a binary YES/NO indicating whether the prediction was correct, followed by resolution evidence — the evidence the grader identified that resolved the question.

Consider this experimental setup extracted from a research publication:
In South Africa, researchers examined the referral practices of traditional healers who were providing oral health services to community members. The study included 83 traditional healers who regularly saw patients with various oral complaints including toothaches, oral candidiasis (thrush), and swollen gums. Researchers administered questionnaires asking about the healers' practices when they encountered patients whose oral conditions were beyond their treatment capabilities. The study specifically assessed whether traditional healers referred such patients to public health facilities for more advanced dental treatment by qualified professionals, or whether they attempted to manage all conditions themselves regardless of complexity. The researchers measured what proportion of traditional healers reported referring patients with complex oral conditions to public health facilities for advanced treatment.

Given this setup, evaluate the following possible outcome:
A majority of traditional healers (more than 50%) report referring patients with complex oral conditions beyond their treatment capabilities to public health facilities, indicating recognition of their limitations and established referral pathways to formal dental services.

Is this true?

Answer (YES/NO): YES